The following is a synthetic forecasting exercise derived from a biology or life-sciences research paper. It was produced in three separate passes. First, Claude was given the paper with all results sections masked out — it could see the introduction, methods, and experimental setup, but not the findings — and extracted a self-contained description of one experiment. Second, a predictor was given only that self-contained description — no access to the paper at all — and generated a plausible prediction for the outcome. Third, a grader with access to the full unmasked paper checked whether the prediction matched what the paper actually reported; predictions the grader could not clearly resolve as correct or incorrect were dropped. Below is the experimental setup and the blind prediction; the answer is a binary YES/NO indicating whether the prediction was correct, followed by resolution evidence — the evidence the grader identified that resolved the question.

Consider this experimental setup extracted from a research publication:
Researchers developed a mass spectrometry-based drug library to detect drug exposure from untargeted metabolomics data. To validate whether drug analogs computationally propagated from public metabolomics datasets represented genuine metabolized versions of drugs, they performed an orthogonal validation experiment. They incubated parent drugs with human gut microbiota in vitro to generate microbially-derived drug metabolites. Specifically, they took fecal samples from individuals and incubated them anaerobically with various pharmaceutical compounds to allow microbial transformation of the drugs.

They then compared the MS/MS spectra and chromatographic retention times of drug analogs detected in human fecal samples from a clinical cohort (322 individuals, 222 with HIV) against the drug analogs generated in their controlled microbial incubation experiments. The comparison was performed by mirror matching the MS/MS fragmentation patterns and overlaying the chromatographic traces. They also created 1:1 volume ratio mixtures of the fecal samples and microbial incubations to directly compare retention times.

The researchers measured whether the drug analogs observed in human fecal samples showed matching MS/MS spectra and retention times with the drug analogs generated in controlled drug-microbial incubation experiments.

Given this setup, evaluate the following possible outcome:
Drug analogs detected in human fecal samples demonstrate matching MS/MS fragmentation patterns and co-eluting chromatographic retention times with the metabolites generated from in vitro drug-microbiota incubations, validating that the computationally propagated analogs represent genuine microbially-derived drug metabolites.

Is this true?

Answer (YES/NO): NO